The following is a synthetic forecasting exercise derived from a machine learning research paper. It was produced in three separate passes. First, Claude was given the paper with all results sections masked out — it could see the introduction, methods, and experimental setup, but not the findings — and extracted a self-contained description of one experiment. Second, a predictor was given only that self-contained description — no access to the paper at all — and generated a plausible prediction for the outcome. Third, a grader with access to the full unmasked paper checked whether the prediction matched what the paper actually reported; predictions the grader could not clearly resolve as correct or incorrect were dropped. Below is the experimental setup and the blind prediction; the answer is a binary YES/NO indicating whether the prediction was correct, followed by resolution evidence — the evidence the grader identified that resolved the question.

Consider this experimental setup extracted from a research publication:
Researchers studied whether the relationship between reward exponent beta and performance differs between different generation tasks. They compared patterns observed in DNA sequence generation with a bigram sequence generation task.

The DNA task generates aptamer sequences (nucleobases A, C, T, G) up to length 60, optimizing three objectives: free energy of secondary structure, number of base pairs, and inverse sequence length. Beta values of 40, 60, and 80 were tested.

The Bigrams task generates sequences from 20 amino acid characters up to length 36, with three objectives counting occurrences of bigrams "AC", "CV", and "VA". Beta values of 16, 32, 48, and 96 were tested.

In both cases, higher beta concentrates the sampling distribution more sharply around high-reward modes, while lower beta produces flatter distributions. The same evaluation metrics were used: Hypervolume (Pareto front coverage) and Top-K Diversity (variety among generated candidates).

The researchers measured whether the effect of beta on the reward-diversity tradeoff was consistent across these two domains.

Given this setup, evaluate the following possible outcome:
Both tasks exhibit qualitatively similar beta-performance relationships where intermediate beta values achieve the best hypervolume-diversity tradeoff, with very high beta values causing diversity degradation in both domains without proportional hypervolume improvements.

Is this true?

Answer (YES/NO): NO